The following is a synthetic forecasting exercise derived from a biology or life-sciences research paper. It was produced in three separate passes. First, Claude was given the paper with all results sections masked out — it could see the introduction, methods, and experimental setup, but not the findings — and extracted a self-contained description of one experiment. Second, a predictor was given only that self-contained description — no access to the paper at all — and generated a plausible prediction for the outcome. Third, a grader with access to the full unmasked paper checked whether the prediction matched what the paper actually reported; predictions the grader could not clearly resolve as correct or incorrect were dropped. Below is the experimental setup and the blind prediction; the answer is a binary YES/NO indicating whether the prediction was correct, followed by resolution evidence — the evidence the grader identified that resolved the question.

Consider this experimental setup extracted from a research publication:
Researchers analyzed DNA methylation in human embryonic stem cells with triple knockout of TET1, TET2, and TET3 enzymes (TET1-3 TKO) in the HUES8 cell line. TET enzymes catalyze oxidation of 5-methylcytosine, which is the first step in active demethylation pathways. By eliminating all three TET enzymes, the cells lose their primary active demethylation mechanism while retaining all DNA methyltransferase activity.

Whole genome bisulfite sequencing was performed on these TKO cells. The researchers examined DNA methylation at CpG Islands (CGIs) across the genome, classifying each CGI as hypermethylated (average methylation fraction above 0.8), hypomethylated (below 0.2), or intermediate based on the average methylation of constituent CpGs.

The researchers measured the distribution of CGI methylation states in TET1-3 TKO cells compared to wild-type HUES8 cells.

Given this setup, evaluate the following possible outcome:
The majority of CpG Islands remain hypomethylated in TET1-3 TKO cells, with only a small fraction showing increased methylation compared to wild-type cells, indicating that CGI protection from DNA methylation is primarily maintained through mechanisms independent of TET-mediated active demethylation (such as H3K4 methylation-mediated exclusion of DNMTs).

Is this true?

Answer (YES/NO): NO